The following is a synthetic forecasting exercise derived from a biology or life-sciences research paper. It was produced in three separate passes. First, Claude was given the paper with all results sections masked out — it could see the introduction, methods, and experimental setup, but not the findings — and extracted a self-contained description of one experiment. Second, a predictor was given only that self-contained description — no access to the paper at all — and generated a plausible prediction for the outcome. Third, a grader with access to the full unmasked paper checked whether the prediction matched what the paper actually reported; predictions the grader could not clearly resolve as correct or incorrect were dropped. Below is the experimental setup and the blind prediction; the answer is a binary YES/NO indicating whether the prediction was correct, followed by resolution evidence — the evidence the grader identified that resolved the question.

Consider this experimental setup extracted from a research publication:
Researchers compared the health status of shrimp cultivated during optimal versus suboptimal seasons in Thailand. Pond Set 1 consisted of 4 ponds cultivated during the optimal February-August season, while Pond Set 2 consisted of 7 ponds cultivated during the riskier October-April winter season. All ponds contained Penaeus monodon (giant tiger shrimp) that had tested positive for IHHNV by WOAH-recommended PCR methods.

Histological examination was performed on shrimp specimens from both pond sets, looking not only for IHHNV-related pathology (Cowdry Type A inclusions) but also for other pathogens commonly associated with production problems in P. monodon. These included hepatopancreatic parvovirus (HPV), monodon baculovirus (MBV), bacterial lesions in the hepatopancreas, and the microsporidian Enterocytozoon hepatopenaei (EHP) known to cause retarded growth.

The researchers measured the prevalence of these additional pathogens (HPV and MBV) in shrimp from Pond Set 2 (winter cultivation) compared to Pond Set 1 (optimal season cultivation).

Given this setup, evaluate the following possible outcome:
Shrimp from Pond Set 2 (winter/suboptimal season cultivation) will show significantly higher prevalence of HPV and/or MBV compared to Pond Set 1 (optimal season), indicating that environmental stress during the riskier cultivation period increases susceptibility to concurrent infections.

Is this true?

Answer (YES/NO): NO